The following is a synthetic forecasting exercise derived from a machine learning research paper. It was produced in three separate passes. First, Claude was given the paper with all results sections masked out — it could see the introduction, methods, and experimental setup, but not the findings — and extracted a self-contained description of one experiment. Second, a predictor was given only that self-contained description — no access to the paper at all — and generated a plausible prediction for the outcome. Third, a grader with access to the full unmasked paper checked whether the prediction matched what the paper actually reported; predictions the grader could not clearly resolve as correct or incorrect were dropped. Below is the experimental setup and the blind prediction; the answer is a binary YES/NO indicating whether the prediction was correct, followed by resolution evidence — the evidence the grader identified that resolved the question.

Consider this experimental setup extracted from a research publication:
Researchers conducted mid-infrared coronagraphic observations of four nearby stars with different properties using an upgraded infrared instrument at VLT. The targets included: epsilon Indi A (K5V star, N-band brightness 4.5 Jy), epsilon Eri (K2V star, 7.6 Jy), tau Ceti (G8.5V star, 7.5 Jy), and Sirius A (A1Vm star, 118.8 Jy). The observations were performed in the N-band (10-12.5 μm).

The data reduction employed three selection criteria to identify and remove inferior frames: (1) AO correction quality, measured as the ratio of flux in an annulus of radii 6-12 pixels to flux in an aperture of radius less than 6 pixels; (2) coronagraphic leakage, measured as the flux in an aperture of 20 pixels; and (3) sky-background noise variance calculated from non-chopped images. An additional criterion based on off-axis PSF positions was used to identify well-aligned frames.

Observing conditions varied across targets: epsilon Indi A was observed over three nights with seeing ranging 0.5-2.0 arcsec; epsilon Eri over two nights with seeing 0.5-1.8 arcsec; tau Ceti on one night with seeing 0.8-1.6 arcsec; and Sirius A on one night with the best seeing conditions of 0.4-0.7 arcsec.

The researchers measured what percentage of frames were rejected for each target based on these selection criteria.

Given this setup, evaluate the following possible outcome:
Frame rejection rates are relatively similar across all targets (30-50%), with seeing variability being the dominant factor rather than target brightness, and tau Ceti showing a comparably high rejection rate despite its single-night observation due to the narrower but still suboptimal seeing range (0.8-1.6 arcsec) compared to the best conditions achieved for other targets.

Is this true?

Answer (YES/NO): NO